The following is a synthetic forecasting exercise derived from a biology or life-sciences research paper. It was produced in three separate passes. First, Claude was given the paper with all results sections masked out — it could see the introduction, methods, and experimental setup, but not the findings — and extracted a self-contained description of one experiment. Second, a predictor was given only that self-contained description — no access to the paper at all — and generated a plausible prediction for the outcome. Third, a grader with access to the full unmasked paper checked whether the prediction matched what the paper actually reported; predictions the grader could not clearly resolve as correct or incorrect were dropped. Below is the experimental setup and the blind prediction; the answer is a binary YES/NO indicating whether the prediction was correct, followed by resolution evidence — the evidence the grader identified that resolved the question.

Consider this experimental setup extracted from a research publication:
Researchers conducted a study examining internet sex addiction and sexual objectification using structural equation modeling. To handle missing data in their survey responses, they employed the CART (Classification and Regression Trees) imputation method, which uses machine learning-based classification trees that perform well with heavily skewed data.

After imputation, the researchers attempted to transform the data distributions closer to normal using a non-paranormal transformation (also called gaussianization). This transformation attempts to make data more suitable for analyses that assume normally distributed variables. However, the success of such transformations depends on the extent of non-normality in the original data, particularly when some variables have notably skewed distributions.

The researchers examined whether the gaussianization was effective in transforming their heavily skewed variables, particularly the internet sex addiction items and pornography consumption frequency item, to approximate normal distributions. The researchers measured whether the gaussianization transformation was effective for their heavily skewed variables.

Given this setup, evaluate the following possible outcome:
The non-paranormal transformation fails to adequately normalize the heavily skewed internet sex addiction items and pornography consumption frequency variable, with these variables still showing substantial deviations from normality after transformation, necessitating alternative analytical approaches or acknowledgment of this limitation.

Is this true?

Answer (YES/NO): YES